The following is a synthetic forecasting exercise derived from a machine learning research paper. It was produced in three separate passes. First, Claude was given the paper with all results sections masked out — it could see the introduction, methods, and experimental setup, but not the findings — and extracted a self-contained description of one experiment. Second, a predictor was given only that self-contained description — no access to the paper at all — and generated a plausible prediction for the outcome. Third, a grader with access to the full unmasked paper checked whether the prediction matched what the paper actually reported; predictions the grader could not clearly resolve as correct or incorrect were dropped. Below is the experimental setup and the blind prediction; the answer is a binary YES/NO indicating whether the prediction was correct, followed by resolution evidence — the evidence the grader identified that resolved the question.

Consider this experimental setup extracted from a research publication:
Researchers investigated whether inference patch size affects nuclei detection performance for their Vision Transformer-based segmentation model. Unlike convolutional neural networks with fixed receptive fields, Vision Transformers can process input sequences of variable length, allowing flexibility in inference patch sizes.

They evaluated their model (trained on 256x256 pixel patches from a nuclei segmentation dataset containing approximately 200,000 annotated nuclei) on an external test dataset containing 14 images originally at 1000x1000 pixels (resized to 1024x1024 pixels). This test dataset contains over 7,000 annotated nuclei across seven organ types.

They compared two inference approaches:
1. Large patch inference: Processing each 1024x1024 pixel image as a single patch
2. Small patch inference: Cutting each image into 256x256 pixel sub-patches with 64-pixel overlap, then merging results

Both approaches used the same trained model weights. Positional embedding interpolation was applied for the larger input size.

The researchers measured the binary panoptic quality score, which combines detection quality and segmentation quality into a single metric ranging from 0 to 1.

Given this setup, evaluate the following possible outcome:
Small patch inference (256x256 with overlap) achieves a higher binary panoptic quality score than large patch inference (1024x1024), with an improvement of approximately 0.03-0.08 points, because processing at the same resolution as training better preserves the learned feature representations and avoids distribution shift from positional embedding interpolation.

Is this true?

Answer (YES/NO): NO